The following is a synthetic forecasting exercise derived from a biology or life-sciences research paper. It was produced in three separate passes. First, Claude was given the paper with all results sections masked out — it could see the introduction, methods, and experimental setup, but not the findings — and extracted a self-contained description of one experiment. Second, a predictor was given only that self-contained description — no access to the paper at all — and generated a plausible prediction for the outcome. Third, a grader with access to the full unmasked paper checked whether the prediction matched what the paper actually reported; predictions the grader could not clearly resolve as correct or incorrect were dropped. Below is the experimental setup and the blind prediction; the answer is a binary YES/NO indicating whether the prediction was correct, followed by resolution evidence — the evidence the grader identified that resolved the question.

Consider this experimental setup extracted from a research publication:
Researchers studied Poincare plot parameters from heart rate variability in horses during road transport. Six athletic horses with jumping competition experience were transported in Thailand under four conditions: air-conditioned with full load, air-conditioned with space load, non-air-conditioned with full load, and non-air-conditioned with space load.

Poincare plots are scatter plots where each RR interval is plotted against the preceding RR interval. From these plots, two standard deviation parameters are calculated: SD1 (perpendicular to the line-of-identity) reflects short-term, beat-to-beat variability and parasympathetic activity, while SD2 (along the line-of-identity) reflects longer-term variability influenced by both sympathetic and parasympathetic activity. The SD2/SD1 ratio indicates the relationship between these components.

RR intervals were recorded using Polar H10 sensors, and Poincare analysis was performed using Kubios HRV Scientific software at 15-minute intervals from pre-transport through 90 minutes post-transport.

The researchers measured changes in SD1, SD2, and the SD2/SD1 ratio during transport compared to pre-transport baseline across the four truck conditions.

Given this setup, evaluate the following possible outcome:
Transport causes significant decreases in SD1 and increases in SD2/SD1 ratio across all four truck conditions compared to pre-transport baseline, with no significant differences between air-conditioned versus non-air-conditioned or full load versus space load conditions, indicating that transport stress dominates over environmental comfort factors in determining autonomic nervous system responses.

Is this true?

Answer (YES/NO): NO